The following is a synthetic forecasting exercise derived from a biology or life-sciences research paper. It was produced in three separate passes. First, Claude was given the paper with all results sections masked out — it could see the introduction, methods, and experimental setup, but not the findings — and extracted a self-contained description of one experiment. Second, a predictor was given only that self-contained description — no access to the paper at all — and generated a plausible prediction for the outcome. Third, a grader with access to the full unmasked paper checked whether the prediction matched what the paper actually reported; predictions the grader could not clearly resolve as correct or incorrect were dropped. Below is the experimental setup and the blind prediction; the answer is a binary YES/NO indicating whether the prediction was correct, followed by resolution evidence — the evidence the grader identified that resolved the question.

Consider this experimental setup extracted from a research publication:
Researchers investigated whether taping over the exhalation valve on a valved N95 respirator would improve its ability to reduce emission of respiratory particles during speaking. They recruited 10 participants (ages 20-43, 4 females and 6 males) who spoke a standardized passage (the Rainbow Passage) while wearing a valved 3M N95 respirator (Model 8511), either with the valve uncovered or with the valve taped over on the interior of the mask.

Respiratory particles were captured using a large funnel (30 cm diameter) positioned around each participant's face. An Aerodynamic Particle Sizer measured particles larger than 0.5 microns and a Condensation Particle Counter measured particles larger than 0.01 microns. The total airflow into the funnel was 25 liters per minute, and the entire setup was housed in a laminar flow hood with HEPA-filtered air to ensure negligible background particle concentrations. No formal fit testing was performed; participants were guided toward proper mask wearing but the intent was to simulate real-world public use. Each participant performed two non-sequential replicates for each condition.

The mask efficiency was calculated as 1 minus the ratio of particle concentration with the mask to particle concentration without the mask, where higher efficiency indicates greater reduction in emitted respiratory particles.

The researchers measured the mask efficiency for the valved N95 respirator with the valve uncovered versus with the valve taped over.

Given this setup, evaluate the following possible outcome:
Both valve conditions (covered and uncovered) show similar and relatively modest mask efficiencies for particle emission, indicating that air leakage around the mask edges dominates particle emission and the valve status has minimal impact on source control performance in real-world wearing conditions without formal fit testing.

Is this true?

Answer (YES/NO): NO